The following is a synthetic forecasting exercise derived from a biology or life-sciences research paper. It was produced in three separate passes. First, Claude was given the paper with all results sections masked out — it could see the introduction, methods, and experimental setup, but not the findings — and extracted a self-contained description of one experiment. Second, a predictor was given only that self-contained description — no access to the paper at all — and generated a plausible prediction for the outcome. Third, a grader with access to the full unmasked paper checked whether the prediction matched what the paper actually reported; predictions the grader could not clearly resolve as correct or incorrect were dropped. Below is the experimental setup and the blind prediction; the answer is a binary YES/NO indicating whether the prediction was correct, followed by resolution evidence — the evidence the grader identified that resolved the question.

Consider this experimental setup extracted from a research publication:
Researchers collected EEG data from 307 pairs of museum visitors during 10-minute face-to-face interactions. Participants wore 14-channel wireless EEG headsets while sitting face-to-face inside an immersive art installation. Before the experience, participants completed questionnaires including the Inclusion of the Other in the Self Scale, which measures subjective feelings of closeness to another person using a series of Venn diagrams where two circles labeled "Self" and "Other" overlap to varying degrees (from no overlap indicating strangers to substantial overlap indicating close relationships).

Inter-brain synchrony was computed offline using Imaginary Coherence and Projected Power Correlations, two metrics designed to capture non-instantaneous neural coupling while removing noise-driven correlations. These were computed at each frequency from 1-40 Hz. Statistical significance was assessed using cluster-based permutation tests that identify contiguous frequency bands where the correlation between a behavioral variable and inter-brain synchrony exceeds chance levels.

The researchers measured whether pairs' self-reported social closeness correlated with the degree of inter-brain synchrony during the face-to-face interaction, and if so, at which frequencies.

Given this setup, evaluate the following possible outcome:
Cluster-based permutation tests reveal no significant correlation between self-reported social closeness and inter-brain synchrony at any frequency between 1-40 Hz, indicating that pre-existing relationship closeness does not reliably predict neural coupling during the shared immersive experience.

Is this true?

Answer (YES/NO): NO